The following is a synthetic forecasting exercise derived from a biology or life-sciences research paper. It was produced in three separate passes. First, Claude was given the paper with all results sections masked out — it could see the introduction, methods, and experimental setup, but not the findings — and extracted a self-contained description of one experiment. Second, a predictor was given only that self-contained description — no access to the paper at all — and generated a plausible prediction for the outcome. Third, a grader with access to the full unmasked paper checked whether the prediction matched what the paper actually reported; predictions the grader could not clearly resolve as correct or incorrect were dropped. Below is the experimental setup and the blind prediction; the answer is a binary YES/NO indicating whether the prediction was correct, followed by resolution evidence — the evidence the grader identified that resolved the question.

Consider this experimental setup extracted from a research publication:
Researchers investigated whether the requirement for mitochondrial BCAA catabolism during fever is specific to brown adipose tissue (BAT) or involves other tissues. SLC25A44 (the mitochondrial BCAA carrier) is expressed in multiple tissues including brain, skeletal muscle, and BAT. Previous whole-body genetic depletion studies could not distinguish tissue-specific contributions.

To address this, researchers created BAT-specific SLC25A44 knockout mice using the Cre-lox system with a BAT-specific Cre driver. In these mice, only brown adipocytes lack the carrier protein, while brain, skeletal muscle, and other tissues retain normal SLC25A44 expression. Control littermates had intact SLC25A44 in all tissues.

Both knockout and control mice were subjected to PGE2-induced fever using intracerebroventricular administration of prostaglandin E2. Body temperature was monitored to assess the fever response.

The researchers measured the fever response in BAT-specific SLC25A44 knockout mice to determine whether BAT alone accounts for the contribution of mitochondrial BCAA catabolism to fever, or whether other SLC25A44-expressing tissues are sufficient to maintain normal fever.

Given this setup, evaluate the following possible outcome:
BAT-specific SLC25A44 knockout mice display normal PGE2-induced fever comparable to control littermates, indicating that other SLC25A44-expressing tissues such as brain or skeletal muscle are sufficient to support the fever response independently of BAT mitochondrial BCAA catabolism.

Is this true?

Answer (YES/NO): NO